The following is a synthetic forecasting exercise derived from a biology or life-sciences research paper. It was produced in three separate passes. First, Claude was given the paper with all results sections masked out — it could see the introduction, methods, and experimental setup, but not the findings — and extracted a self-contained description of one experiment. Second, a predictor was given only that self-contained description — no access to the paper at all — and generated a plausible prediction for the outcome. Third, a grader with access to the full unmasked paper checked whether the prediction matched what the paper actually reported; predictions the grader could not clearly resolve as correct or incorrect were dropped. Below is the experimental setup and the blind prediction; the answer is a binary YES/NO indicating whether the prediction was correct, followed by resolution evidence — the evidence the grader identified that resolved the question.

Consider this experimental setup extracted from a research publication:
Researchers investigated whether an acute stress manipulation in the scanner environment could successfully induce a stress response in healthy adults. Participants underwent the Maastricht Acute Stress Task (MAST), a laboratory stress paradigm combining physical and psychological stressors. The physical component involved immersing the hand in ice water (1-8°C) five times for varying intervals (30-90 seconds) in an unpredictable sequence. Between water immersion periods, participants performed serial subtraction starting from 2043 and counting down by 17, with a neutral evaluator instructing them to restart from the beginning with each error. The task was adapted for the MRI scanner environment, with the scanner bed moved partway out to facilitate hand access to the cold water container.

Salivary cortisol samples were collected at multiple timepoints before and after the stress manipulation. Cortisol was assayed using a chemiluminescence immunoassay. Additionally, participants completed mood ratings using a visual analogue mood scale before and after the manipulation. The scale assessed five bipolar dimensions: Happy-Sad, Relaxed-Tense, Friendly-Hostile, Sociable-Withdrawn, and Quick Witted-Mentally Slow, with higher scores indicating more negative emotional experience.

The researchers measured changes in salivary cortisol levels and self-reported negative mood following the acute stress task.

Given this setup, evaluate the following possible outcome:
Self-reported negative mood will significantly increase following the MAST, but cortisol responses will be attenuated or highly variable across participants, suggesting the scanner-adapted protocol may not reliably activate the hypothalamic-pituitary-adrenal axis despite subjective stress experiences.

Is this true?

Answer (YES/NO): NO